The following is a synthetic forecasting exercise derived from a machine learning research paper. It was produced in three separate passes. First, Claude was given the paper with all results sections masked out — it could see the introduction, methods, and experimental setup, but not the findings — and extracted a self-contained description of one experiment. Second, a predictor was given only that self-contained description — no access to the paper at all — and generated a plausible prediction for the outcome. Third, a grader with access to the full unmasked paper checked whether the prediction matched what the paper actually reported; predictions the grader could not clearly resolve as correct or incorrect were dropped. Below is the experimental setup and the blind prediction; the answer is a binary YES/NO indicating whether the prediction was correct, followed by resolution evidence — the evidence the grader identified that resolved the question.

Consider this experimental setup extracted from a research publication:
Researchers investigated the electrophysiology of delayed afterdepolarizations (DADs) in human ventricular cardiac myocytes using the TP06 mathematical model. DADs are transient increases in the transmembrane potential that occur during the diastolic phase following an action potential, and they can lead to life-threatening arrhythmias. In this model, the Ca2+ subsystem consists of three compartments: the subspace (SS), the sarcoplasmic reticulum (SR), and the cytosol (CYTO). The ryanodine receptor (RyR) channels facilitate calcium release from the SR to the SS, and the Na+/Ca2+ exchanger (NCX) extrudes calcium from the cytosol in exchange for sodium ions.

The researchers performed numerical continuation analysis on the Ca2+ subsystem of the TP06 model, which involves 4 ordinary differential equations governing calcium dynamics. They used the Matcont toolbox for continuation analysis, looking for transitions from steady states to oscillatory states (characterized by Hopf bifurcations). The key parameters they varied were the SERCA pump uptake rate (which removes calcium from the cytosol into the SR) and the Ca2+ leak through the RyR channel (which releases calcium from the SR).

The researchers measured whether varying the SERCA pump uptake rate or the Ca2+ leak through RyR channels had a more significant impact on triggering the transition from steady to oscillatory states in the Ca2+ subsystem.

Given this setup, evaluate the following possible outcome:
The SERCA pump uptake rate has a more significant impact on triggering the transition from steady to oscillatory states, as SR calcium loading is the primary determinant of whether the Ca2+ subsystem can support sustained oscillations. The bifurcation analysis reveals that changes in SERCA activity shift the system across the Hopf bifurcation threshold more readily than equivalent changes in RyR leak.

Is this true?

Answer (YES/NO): NO